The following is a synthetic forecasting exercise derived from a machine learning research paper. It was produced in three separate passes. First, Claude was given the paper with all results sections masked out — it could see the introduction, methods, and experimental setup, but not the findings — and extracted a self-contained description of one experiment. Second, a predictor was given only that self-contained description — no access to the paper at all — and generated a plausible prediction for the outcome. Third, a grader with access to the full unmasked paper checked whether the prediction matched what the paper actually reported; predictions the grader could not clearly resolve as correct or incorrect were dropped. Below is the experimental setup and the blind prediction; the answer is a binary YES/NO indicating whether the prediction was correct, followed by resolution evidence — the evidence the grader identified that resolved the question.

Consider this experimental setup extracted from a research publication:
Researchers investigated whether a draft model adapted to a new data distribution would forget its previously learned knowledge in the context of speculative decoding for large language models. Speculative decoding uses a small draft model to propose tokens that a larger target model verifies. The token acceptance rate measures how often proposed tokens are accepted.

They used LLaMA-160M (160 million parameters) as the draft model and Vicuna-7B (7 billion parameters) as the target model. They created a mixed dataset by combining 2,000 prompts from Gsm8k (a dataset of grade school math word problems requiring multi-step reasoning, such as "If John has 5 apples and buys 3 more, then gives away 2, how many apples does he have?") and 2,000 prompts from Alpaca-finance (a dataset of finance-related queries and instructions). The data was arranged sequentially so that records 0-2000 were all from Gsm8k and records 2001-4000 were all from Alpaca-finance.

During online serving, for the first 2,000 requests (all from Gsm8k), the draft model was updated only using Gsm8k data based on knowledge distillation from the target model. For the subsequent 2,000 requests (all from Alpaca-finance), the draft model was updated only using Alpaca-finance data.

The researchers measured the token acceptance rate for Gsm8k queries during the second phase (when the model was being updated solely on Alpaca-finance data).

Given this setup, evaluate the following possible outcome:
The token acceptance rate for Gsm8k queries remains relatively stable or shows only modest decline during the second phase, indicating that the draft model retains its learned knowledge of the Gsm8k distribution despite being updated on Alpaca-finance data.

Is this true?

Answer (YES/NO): YES